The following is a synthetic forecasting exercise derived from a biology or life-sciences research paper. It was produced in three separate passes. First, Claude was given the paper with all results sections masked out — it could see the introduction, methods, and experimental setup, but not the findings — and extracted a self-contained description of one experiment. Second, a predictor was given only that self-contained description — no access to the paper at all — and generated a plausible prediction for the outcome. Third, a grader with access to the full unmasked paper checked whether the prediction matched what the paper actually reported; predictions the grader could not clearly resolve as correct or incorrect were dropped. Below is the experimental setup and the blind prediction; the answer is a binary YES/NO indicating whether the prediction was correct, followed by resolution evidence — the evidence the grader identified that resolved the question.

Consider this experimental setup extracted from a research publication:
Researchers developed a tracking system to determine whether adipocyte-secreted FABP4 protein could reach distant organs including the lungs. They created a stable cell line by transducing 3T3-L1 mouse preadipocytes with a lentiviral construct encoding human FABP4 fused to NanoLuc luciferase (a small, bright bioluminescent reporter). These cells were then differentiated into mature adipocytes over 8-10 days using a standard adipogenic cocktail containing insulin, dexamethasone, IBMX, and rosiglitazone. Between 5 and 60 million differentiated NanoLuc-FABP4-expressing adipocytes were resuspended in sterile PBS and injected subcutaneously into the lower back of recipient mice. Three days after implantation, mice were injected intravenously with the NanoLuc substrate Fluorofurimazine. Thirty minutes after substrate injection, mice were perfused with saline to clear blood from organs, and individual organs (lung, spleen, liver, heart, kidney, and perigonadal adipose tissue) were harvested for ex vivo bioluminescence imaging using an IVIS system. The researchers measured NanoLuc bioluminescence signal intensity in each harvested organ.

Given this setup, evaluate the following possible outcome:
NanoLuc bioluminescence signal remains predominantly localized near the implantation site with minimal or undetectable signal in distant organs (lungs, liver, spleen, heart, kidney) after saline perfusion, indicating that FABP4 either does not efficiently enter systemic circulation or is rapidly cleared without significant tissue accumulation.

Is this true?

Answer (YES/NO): NO